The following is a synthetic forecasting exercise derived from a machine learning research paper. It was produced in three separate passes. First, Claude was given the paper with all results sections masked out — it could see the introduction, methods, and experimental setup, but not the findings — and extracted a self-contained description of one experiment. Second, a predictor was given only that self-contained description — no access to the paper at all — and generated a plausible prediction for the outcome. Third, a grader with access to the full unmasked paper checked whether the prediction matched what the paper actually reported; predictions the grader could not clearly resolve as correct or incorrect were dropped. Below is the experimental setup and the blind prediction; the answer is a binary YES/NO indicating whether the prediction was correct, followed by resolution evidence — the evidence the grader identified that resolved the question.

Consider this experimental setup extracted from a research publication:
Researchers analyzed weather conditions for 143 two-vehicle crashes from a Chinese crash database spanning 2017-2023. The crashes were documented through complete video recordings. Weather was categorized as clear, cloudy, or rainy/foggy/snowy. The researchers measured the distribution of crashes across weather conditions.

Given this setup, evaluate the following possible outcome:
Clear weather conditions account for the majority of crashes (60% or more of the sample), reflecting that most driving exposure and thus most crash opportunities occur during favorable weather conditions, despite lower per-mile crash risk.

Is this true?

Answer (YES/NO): YES